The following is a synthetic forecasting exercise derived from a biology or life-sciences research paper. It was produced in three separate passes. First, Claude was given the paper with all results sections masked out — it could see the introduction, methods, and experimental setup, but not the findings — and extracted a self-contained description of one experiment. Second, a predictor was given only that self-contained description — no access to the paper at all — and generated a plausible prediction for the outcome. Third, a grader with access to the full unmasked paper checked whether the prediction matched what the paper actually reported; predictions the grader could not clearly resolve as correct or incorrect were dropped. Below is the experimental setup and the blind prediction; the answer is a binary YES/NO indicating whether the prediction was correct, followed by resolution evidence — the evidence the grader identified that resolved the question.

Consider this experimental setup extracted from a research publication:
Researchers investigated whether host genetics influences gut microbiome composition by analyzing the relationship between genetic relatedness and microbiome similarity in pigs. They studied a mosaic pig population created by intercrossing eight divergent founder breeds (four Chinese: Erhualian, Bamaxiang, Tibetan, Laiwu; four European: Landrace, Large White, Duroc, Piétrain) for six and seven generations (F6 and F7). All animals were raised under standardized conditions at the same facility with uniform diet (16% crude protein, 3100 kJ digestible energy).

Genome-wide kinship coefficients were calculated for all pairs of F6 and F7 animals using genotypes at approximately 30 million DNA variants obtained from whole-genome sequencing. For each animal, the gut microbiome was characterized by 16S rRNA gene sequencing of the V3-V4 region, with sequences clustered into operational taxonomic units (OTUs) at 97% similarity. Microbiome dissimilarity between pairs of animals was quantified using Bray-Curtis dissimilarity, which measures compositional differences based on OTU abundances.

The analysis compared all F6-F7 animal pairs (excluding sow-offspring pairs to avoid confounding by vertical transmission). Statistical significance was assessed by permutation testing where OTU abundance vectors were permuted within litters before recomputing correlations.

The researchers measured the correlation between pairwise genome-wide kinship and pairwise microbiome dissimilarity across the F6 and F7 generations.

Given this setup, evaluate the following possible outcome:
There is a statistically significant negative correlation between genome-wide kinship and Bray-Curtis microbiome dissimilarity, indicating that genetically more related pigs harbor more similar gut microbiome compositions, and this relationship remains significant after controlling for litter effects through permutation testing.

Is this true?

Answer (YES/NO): YES